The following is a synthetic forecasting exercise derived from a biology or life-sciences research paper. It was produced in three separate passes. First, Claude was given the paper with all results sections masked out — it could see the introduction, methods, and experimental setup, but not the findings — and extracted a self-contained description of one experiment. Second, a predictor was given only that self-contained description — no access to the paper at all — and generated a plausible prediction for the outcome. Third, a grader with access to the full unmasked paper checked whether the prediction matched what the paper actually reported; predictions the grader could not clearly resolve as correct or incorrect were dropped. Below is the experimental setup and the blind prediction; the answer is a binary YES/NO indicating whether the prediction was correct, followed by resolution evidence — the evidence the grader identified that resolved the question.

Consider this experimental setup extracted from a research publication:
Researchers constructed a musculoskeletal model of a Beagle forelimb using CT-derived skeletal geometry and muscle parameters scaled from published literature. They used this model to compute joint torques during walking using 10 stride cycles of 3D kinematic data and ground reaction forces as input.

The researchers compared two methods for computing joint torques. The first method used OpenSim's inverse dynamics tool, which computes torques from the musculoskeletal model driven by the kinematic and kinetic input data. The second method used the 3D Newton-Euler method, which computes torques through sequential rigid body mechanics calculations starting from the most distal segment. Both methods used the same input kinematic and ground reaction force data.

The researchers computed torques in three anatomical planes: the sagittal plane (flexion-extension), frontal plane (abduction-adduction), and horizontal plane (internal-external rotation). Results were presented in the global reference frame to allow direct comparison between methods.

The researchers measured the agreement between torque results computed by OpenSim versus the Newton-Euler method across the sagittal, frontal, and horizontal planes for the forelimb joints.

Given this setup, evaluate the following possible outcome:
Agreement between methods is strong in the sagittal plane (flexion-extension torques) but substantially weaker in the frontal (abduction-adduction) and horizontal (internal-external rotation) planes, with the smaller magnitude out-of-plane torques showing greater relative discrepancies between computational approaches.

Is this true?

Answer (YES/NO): YES